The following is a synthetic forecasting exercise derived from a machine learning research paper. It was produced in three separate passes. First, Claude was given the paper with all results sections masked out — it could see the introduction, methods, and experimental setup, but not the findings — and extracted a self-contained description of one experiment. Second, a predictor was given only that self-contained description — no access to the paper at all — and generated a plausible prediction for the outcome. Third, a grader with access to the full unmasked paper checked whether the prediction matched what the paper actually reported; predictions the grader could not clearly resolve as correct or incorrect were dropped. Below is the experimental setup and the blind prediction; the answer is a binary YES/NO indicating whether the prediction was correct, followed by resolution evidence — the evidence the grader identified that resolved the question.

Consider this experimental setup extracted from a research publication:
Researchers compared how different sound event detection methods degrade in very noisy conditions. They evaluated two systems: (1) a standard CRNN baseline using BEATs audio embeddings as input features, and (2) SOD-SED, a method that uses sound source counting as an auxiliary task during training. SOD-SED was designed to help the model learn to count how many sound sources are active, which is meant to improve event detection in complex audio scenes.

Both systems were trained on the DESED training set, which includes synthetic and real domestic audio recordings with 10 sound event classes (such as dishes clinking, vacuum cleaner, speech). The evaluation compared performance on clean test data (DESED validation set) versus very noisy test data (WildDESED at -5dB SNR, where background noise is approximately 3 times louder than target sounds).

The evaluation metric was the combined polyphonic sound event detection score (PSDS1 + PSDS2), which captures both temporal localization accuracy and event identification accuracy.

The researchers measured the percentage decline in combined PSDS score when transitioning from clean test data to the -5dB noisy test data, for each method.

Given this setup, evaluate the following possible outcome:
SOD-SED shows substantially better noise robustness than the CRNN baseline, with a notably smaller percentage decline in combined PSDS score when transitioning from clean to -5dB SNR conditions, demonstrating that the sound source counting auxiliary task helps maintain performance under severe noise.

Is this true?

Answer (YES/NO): NO